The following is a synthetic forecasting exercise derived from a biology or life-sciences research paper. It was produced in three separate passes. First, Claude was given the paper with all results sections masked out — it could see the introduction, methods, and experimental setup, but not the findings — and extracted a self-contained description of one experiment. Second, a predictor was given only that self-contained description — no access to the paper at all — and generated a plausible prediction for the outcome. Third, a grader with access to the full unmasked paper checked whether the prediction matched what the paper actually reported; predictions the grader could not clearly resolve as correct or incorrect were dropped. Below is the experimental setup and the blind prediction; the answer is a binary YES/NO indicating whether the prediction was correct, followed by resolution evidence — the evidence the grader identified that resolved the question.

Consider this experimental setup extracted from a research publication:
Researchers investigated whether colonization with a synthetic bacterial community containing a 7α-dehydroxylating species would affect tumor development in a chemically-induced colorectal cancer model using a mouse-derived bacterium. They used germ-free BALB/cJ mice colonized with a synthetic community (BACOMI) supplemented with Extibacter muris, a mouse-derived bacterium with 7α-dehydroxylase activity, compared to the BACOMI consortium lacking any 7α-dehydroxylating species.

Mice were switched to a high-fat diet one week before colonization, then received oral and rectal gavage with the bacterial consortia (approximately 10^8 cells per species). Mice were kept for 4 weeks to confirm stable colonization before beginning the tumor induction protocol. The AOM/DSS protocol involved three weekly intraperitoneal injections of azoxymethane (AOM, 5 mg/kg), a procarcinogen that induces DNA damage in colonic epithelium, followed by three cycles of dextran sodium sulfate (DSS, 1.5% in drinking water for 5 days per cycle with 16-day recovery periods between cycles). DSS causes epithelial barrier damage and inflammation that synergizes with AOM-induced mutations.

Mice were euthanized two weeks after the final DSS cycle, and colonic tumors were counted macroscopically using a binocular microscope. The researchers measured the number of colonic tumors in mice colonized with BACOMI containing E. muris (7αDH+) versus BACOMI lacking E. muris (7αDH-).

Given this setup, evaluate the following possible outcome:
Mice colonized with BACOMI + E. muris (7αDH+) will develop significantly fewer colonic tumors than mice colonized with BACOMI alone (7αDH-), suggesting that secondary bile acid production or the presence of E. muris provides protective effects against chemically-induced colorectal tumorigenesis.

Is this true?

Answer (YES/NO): NO